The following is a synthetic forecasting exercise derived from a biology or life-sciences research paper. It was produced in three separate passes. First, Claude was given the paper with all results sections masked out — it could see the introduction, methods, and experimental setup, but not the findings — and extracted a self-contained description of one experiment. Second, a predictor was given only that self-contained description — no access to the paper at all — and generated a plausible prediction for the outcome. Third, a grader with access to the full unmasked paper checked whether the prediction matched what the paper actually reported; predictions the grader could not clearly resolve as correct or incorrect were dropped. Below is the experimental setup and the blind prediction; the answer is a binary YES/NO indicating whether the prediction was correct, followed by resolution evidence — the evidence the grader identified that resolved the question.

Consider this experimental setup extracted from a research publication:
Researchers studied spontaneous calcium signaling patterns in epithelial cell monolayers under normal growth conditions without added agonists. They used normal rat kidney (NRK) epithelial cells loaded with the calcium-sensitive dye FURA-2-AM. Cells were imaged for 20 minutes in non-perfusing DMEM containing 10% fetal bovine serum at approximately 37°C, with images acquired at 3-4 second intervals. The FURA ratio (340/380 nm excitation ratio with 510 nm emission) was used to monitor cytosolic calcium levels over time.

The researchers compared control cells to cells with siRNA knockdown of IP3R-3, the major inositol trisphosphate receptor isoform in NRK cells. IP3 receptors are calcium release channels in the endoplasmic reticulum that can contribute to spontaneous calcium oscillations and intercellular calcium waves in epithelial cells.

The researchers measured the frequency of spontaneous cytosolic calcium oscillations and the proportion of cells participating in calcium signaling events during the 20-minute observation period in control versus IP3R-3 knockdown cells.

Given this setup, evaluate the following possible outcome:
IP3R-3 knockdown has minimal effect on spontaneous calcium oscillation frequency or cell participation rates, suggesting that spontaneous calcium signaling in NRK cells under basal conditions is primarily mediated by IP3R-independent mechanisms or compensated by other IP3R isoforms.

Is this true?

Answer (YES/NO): NO